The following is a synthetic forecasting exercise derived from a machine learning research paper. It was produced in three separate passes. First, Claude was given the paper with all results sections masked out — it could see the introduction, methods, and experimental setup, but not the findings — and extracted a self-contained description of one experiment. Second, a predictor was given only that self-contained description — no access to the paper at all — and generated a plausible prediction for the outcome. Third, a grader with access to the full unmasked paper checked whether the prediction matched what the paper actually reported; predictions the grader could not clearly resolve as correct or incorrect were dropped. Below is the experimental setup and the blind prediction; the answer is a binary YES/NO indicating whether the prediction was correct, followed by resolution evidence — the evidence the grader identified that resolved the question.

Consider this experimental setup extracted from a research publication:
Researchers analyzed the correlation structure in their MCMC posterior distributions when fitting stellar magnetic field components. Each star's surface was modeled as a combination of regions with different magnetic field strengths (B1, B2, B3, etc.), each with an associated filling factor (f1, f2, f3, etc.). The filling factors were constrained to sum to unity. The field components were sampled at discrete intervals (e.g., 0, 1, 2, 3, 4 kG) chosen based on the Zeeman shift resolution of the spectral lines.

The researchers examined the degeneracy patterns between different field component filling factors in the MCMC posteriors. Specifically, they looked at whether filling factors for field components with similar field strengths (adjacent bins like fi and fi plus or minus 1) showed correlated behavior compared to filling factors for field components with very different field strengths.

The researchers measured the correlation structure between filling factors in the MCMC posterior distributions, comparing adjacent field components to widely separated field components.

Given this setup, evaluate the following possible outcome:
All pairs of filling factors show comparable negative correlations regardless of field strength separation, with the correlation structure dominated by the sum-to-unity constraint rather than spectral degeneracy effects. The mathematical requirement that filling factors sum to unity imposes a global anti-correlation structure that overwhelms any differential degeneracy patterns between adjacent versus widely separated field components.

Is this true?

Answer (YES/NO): NO